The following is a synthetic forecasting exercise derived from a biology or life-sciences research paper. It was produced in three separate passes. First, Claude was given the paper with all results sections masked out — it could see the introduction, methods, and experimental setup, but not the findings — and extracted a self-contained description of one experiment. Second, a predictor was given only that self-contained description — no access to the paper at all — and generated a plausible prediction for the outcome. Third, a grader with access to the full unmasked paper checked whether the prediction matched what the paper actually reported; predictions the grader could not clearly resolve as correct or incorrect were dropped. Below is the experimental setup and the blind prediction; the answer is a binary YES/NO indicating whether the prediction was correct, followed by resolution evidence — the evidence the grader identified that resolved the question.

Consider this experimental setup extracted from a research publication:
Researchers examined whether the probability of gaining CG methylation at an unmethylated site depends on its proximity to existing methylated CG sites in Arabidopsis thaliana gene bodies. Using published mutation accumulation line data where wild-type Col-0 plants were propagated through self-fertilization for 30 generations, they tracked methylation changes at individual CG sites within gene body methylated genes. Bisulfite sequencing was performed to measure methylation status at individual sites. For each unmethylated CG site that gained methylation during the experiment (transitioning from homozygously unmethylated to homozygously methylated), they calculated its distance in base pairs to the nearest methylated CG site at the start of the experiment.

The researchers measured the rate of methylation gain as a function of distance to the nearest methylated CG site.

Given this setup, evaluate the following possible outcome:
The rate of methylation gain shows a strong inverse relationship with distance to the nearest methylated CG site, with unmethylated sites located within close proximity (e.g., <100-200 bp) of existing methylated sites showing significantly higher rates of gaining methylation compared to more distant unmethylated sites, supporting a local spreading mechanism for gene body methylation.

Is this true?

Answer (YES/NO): YES